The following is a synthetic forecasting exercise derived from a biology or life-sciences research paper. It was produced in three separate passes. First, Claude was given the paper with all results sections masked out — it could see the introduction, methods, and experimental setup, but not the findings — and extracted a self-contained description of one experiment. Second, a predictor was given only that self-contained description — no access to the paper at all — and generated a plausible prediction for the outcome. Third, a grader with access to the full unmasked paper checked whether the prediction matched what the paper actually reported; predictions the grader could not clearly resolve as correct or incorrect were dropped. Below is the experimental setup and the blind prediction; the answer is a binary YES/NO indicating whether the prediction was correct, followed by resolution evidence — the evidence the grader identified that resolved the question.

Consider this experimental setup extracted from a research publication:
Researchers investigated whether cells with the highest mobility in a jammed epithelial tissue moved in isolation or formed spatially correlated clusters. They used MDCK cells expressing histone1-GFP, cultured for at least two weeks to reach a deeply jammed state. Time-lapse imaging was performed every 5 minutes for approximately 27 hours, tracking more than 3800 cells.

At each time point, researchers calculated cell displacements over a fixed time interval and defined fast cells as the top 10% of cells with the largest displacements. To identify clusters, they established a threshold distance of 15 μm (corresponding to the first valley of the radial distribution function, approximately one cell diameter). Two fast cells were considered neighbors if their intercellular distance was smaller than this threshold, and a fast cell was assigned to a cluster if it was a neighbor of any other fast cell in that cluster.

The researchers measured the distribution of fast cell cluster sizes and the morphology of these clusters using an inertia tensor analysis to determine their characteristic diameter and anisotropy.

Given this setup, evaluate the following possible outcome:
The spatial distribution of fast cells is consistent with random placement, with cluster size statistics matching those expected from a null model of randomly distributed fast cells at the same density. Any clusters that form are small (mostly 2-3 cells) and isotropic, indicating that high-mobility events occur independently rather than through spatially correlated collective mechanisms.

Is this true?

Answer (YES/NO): NO